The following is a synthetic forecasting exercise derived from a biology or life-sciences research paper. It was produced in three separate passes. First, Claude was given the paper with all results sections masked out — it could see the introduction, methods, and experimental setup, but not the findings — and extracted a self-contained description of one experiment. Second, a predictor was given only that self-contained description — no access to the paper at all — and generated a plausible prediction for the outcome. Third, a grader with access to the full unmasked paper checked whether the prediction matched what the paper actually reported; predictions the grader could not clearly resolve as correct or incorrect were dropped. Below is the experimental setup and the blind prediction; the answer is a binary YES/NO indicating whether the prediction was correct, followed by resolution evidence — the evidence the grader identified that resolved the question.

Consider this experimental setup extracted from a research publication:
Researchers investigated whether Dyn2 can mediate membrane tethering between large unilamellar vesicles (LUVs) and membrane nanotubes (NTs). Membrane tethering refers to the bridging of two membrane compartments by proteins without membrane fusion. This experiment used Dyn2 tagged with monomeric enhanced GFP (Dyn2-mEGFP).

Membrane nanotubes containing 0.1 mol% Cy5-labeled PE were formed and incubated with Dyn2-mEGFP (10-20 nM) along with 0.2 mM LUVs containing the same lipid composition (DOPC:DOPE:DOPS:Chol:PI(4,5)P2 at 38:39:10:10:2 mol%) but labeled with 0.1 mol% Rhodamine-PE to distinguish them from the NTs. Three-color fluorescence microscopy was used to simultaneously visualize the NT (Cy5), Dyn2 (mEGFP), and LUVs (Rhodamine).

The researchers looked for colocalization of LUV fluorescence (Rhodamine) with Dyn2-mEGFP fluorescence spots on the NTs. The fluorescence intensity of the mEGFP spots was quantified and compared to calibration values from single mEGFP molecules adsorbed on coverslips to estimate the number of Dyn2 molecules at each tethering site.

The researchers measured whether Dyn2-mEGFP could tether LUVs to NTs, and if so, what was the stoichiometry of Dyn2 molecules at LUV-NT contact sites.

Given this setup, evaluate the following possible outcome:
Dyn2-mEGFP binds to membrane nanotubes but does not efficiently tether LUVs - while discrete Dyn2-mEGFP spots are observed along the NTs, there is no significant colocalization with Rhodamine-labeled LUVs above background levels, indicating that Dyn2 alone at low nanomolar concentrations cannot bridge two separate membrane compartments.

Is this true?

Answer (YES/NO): NO